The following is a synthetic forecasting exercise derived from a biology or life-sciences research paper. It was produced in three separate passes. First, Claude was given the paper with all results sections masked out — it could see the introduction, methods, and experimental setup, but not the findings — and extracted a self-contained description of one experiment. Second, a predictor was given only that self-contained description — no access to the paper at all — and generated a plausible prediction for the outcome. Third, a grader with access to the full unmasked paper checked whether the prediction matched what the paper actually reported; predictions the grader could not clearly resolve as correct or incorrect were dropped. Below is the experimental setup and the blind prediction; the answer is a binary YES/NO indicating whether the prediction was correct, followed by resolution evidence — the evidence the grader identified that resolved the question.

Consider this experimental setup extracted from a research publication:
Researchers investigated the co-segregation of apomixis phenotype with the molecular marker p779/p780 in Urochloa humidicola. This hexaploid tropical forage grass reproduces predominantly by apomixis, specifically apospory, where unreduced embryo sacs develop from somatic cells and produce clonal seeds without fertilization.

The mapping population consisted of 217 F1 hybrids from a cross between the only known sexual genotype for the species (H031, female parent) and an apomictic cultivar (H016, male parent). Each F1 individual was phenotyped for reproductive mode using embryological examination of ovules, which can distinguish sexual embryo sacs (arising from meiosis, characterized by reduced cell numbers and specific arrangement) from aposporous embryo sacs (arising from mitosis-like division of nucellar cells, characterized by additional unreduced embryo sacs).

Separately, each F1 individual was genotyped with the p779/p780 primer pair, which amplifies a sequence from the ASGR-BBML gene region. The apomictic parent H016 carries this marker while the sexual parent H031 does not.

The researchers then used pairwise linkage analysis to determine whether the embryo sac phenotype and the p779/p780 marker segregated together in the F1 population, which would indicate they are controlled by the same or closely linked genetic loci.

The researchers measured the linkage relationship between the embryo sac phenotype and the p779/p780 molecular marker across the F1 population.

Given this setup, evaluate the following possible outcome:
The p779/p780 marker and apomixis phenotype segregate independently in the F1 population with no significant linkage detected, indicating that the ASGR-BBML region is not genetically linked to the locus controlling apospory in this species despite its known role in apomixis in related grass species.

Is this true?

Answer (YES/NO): NO